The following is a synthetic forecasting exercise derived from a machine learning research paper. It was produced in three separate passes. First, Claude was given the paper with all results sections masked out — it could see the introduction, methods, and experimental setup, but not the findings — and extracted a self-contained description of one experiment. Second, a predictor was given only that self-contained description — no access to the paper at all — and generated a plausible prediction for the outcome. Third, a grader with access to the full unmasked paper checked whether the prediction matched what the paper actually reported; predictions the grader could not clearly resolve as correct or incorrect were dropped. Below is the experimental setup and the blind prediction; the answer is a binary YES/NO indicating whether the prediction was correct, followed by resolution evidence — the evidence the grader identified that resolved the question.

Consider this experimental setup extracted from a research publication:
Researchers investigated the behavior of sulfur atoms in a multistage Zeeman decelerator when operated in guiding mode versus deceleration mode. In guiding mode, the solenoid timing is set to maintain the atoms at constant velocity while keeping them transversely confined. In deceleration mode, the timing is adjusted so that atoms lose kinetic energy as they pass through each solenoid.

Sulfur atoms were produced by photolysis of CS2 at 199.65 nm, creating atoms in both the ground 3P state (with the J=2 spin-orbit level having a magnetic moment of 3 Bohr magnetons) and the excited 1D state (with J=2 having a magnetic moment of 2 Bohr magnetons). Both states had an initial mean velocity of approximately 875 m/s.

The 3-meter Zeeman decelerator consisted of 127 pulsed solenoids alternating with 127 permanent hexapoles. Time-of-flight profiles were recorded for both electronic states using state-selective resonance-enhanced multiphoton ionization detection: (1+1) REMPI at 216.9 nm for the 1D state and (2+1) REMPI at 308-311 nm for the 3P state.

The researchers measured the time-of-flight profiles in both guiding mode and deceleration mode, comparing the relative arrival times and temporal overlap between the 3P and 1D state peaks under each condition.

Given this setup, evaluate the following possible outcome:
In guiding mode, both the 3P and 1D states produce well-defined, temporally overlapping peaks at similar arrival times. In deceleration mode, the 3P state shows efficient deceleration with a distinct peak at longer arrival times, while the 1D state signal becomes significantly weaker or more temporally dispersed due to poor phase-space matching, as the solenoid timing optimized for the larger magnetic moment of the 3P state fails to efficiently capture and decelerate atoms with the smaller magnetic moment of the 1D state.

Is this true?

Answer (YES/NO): NO